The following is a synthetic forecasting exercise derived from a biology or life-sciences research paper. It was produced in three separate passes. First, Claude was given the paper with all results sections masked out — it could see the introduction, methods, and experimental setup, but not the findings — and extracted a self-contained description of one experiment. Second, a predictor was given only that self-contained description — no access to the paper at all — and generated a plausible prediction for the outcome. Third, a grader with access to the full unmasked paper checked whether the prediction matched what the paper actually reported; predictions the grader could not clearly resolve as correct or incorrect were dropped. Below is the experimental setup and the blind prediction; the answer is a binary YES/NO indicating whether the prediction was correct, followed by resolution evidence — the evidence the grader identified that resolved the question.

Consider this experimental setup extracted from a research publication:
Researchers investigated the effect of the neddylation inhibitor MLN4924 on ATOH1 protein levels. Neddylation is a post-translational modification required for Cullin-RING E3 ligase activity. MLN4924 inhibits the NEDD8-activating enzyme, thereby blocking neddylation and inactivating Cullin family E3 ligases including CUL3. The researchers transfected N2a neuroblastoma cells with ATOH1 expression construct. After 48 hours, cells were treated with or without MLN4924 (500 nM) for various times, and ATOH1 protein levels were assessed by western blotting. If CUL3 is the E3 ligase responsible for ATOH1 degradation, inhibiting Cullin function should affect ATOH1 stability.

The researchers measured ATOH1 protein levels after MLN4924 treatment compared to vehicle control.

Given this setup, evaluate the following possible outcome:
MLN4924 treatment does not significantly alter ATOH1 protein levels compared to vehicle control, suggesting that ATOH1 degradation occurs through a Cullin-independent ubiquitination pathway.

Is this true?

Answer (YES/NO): NO